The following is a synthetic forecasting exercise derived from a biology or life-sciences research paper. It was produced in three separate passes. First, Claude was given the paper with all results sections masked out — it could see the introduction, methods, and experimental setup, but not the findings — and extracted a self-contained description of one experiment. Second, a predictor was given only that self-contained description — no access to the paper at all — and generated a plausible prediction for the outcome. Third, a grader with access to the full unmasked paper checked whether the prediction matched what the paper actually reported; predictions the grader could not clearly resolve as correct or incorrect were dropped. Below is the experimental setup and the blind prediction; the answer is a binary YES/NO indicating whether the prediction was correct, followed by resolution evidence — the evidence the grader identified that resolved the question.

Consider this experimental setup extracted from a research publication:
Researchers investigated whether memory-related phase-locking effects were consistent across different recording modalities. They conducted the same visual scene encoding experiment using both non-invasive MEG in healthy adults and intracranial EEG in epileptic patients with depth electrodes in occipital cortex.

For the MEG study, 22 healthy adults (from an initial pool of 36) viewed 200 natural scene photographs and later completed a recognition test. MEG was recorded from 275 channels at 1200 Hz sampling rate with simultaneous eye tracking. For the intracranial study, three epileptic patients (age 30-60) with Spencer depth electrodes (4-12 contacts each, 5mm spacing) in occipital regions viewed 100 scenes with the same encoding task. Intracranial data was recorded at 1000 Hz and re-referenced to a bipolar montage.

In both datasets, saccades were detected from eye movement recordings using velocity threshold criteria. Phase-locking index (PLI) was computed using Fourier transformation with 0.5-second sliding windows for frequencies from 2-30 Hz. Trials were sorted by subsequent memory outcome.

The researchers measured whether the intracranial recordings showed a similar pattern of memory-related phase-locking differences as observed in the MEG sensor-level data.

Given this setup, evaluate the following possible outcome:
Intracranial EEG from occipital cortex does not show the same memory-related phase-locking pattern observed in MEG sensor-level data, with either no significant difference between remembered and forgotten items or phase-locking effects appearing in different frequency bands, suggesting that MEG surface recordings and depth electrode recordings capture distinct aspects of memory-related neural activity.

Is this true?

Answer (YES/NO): NO